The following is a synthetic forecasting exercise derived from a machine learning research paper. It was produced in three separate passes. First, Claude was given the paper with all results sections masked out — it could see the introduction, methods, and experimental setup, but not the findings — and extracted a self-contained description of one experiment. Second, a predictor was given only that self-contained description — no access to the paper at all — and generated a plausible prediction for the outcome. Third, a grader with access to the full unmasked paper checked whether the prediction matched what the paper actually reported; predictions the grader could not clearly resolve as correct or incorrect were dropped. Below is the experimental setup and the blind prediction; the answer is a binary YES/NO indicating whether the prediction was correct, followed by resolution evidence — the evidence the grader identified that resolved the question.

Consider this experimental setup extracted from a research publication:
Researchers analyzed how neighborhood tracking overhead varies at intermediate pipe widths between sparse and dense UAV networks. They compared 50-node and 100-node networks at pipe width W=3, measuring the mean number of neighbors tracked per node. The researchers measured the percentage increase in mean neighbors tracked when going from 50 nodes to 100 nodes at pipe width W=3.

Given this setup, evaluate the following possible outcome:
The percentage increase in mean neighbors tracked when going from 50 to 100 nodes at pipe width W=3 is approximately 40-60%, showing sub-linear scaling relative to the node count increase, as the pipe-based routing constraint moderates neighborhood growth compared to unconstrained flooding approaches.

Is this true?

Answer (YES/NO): NO